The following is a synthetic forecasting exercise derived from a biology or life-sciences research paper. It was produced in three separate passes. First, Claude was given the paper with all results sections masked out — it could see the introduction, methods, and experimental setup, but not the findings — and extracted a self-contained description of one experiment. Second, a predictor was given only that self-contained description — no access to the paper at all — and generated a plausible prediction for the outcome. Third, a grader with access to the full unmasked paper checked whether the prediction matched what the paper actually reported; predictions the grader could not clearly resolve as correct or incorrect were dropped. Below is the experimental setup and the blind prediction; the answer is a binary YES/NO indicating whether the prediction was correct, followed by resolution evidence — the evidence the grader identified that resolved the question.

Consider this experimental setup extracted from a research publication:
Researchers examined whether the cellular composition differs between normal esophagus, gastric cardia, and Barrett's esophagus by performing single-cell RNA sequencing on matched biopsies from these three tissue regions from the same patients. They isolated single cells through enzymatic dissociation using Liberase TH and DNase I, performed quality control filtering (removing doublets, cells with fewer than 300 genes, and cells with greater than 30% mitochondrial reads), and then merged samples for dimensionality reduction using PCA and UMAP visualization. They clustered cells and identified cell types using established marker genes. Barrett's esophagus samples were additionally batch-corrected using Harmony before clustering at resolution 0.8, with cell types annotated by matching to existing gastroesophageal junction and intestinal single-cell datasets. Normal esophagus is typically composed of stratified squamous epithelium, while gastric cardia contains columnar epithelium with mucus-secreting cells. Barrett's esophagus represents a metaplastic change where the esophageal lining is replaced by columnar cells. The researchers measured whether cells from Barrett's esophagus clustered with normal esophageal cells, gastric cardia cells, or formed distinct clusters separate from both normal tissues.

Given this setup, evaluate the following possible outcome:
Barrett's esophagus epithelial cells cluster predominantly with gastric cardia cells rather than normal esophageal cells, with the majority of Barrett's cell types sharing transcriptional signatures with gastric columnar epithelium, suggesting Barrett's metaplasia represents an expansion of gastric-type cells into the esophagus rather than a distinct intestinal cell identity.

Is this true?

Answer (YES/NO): NO